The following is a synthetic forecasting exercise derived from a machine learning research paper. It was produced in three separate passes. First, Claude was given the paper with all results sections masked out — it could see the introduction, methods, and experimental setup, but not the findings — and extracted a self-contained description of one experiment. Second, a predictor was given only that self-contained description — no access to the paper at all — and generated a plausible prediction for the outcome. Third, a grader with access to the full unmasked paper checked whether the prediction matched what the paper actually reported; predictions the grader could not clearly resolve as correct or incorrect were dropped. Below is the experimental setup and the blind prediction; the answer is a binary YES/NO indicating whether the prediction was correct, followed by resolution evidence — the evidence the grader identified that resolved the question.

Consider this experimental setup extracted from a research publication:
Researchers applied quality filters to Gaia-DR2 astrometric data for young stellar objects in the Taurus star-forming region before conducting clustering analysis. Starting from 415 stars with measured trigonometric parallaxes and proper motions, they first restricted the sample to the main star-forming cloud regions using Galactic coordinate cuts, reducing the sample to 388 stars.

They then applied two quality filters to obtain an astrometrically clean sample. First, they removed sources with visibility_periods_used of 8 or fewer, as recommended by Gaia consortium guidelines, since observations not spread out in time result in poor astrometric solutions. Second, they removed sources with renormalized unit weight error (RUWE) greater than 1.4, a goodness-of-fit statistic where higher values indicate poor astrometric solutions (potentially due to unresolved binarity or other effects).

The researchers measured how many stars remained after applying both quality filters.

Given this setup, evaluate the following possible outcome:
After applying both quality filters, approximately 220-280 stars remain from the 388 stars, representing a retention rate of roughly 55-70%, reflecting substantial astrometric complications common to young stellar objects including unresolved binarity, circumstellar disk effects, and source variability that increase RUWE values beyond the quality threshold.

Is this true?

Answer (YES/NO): NO